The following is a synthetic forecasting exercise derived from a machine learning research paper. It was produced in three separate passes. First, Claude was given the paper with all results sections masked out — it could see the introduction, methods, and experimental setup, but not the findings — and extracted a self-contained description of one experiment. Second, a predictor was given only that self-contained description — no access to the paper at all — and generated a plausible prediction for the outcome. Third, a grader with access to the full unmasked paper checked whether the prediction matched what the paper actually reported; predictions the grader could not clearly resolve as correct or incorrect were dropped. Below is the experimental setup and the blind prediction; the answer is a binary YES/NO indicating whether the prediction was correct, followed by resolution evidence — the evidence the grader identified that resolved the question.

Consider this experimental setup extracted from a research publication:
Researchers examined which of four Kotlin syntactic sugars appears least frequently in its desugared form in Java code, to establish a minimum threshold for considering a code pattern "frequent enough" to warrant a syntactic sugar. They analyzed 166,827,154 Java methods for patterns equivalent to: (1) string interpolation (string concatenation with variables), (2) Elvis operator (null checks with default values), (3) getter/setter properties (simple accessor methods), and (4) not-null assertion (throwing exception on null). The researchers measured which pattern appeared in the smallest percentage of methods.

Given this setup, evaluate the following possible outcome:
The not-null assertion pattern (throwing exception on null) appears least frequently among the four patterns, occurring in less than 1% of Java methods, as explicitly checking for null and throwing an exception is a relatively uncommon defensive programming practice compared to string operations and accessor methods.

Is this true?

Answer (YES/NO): YES